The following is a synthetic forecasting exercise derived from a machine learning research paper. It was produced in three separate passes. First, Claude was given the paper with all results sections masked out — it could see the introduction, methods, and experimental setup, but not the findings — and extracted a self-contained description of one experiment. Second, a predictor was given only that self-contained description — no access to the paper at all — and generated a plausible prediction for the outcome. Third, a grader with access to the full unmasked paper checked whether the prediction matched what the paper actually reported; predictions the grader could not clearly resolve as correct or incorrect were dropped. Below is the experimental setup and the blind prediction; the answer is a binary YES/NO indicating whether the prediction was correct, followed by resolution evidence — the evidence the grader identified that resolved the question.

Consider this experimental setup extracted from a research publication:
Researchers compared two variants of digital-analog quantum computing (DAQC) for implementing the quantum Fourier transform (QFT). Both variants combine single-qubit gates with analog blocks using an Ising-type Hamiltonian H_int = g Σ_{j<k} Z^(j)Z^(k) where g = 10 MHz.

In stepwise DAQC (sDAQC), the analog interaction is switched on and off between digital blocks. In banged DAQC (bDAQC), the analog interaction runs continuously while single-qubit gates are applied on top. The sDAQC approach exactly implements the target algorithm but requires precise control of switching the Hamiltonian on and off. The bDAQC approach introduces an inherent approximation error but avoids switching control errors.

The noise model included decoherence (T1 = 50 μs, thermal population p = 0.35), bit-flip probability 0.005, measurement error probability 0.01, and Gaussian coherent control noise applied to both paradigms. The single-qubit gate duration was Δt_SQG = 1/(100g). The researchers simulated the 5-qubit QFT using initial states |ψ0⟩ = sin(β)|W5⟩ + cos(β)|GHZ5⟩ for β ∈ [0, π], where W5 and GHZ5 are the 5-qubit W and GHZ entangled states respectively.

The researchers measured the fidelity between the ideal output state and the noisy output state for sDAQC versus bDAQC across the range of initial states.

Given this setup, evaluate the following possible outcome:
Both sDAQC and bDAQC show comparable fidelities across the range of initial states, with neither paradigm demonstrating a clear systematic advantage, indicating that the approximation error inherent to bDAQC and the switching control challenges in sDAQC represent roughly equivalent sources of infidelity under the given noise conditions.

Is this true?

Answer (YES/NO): NO